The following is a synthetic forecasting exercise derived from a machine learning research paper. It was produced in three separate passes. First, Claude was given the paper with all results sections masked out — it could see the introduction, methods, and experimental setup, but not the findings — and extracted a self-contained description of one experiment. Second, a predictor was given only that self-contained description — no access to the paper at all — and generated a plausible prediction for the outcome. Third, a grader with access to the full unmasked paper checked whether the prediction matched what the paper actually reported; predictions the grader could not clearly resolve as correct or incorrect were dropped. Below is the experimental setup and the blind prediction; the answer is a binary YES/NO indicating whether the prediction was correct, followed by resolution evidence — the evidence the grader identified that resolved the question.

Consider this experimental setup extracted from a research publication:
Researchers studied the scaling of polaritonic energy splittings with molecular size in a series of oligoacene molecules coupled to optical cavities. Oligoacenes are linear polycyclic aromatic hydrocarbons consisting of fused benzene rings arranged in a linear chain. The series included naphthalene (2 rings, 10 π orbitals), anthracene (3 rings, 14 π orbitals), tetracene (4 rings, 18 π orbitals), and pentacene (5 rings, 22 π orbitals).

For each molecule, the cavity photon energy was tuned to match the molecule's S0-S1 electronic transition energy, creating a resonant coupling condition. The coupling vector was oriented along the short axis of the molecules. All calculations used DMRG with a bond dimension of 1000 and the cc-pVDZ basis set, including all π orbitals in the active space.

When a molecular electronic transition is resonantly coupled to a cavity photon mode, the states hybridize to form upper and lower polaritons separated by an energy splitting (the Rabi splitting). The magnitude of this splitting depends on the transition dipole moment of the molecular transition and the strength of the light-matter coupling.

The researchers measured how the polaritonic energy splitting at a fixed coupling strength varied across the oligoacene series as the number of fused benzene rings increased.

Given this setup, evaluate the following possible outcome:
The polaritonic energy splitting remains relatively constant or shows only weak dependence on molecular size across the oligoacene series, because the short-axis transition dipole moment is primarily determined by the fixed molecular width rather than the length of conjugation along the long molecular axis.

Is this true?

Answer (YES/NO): NO